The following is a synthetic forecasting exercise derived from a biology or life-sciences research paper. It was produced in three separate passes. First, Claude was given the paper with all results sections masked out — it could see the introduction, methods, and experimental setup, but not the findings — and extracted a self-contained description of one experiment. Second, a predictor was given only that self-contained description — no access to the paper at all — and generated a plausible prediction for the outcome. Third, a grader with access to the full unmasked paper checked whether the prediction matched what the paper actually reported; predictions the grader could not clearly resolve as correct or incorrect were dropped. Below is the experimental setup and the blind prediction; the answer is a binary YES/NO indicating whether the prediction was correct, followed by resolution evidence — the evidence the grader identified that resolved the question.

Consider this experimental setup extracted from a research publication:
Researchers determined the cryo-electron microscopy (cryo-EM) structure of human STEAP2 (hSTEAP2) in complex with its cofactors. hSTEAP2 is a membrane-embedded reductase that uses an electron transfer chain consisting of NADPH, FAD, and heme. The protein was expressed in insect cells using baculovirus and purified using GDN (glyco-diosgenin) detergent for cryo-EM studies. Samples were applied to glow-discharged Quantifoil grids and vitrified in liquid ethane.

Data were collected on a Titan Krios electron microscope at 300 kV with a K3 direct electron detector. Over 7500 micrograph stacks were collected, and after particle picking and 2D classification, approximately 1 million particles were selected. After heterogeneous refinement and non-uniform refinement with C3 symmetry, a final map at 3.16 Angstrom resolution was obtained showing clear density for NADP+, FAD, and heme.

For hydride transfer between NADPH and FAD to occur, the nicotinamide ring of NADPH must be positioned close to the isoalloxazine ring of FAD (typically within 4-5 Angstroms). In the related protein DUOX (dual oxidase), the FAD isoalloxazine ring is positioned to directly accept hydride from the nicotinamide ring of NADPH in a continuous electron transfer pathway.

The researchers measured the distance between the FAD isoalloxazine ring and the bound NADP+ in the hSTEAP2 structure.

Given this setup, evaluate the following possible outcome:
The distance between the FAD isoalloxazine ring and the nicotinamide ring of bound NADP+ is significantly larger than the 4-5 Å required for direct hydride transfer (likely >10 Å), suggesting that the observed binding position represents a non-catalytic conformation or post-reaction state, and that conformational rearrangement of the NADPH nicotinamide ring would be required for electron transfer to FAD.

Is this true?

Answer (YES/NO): YES